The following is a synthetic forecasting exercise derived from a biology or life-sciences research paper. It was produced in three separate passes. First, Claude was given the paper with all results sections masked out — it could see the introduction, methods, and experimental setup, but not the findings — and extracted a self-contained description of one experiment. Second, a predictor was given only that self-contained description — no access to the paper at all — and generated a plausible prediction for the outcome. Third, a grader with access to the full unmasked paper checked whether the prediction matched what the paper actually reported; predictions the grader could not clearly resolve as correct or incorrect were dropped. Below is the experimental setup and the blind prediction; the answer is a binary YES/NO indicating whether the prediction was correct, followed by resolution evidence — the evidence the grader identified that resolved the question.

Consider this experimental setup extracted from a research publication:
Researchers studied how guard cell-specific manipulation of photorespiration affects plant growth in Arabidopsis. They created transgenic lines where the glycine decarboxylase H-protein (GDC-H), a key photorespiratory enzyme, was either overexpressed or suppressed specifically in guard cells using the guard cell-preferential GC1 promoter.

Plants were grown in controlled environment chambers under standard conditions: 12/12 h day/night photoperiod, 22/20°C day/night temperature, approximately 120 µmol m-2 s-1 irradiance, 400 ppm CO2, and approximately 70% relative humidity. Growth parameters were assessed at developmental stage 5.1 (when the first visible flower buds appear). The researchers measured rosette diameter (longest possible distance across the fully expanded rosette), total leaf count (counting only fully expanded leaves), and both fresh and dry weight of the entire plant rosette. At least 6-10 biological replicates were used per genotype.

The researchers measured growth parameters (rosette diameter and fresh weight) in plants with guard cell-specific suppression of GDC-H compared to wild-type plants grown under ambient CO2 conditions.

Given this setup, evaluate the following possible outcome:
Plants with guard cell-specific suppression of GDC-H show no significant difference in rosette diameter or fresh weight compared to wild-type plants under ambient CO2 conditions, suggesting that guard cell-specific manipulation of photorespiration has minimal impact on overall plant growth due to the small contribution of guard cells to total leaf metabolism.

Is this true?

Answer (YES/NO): NO